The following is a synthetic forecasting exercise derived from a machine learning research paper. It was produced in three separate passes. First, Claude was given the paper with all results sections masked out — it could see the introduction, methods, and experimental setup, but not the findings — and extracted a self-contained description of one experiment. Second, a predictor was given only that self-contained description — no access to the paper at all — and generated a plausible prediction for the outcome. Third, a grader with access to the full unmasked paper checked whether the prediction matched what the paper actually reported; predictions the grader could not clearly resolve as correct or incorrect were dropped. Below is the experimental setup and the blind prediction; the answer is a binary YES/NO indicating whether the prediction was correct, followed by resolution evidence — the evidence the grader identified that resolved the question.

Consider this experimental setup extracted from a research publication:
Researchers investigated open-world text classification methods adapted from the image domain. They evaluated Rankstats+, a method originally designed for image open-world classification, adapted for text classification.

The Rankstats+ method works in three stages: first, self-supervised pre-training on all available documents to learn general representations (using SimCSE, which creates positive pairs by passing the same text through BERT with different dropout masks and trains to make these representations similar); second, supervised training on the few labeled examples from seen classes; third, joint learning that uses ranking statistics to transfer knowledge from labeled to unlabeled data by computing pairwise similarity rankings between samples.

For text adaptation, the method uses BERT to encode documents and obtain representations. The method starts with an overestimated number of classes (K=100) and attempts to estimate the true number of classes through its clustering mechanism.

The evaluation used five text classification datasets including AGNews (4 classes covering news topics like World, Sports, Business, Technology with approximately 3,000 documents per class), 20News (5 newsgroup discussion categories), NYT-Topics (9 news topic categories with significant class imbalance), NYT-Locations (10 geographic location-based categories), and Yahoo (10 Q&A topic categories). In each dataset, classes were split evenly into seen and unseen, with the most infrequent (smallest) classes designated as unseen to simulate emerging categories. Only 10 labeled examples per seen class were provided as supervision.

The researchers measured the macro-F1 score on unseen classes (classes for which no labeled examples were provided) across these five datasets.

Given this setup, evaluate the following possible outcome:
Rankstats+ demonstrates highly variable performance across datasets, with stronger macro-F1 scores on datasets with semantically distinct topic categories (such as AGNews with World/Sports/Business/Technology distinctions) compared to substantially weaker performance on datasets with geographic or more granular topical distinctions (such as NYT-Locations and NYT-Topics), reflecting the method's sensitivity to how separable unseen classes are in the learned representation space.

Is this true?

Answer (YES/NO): NO